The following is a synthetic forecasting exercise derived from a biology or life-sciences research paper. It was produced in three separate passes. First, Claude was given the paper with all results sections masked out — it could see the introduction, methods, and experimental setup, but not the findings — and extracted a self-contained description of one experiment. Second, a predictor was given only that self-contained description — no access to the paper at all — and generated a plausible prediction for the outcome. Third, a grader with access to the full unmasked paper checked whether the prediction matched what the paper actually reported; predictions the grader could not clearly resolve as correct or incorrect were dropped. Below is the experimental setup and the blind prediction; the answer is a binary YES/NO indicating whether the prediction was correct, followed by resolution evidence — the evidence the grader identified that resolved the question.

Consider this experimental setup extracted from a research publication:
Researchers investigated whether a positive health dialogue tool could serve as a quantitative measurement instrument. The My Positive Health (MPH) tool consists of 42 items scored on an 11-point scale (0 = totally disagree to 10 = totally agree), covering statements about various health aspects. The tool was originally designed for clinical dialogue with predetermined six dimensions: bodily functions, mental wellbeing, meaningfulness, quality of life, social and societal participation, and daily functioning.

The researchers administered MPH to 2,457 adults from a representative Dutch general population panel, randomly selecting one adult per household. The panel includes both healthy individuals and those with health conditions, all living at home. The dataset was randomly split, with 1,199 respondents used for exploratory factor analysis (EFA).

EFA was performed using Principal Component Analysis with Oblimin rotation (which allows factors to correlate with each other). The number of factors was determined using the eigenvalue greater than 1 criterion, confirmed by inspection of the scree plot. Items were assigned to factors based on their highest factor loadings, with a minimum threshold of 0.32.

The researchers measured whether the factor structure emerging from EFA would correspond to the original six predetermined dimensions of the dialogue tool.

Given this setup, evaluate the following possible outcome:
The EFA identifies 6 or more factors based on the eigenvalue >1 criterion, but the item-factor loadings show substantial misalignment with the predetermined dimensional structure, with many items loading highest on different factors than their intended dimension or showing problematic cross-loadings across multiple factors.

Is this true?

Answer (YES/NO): YES